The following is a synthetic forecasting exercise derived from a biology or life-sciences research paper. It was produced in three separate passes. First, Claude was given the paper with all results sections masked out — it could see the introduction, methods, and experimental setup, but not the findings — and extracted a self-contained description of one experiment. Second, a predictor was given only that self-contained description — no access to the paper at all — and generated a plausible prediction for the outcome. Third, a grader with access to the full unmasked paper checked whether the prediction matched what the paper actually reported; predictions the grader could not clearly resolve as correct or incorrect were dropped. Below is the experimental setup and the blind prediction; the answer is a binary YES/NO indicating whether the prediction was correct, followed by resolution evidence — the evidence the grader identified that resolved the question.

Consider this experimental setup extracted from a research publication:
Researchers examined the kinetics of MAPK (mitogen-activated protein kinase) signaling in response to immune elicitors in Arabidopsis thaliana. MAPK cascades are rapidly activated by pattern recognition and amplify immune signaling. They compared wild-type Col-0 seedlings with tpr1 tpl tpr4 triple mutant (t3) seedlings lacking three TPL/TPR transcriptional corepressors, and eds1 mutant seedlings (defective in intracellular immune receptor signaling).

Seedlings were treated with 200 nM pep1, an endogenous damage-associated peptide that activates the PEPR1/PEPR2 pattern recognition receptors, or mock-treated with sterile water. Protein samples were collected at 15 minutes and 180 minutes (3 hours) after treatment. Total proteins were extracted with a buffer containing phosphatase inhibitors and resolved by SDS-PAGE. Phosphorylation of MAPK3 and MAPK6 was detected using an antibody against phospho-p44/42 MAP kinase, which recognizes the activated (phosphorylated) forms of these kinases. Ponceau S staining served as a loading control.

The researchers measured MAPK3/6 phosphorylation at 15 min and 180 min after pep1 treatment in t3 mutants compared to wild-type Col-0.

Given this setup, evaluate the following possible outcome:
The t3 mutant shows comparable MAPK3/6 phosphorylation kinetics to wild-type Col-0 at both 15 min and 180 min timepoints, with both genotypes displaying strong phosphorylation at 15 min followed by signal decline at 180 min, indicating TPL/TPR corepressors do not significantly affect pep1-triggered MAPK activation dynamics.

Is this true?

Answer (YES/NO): YES